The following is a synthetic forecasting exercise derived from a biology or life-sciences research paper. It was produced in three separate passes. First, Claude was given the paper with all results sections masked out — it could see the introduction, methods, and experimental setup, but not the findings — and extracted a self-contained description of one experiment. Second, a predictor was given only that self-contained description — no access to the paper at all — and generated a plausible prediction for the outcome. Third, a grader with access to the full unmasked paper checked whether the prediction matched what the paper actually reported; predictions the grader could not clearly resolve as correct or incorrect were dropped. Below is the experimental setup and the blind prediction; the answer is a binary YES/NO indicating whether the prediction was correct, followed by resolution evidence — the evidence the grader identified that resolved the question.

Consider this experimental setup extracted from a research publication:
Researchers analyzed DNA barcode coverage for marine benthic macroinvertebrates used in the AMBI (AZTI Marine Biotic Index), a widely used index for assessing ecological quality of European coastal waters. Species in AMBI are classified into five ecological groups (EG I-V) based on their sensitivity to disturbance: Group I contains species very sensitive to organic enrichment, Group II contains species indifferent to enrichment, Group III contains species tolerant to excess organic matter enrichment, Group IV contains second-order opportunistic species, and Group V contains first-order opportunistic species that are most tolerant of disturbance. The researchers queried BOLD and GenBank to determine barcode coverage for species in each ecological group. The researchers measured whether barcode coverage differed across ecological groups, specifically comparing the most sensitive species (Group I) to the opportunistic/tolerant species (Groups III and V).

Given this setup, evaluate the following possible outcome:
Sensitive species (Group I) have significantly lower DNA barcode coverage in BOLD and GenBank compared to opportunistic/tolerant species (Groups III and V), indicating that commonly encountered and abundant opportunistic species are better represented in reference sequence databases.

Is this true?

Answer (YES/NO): NO